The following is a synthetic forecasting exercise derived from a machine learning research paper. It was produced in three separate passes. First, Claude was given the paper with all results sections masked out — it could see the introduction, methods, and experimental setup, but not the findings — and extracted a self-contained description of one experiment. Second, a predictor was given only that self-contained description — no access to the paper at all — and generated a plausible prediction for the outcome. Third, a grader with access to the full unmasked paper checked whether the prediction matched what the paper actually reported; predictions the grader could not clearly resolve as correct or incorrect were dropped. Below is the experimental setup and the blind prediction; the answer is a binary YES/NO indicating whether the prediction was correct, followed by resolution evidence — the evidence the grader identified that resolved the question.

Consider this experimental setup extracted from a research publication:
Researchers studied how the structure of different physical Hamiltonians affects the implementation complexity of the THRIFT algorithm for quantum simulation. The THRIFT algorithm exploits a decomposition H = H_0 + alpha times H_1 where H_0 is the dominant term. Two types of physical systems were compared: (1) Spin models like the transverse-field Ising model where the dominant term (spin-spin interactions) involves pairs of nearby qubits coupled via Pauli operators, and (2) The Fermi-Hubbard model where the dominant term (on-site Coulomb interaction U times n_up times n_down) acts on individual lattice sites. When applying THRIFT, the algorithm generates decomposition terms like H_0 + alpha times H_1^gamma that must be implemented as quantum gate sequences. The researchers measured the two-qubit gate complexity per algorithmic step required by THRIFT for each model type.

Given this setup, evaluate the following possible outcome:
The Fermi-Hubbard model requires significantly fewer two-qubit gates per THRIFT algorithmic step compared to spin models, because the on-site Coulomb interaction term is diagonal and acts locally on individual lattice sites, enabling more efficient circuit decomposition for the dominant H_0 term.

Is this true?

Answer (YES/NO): NO